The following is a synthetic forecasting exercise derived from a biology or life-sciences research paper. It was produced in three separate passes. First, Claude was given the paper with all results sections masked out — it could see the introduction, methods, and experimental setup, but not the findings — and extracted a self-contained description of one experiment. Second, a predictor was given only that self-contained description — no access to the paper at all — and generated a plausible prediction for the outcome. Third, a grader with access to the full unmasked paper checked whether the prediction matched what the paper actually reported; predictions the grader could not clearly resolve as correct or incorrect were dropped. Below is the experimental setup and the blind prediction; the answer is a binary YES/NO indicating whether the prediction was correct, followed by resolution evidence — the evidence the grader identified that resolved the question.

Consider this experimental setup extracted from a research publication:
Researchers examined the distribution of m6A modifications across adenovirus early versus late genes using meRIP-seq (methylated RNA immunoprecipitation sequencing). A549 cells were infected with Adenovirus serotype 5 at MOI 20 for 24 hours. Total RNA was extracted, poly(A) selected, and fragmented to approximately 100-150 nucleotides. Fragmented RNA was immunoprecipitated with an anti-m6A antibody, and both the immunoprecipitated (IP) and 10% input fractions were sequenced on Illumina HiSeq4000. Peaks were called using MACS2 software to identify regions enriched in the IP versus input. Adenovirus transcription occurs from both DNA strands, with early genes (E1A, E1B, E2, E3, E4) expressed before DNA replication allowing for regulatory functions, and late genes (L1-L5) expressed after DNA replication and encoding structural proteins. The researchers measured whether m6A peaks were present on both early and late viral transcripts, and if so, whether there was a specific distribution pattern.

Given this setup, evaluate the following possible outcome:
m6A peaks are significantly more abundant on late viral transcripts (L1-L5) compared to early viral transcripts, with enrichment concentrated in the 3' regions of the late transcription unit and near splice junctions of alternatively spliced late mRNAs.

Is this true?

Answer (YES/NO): NO